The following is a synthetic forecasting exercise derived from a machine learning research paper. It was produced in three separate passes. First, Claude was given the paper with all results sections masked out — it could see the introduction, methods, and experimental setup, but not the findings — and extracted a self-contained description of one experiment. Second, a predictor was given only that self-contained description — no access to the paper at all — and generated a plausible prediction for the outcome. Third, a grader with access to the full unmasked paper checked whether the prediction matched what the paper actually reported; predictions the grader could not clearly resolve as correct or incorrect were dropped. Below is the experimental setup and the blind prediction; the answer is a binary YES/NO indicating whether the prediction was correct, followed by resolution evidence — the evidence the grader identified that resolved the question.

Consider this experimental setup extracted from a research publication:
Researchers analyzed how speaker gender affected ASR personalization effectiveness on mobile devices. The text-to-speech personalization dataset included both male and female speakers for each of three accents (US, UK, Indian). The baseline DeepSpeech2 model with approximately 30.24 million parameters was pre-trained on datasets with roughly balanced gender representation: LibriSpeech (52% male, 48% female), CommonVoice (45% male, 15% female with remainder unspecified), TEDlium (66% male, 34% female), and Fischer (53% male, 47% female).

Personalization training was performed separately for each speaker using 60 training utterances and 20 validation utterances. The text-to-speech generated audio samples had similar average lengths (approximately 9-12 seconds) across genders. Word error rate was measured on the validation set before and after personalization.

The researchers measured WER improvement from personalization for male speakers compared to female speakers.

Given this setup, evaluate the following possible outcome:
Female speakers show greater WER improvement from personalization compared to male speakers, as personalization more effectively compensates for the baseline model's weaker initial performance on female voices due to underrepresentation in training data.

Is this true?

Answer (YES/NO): NO